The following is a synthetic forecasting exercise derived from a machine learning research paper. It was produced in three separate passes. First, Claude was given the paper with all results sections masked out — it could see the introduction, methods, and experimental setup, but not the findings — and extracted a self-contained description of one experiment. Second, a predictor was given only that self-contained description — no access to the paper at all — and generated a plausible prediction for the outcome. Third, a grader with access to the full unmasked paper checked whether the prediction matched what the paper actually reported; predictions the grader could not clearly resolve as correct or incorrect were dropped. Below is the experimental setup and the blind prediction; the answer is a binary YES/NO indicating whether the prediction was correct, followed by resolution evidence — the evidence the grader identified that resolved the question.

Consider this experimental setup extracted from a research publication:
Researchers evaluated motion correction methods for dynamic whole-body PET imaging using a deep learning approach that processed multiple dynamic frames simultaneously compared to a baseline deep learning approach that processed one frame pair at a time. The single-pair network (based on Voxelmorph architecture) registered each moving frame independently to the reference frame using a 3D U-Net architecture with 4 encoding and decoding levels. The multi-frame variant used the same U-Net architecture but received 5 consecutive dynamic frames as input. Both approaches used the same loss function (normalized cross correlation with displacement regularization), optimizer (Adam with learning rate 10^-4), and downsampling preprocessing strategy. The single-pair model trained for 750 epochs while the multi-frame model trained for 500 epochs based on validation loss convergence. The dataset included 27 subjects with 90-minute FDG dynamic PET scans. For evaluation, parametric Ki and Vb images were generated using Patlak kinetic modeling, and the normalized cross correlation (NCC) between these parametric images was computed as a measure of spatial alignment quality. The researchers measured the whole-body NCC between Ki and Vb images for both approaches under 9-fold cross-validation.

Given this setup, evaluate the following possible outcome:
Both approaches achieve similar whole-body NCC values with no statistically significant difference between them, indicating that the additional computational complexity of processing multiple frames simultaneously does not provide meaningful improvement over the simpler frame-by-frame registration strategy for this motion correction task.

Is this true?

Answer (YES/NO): NO